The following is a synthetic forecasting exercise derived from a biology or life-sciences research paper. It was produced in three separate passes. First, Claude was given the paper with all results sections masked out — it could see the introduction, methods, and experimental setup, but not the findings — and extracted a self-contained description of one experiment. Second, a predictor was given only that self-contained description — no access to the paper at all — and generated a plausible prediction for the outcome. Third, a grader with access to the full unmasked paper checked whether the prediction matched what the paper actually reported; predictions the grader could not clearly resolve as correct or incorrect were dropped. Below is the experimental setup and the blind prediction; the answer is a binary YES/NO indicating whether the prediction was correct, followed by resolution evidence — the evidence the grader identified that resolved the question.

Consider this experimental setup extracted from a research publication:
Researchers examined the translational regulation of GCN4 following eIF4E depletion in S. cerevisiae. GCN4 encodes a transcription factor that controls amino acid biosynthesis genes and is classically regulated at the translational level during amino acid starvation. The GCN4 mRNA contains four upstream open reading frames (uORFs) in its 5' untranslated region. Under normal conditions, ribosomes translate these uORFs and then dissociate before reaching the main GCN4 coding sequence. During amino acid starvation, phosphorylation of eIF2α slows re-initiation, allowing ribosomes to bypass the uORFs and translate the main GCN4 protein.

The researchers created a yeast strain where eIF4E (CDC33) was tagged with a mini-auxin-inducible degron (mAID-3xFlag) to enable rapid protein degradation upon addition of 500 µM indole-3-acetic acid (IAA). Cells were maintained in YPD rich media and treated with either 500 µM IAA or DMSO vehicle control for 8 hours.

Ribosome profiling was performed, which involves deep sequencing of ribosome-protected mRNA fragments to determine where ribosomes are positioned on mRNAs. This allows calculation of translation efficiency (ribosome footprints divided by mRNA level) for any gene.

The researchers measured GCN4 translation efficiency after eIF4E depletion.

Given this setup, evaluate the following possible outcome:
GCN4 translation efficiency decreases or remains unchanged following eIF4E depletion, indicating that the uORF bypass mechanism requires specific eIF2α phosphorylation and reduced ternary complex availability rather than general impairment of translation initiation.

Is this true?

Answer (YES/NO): NO